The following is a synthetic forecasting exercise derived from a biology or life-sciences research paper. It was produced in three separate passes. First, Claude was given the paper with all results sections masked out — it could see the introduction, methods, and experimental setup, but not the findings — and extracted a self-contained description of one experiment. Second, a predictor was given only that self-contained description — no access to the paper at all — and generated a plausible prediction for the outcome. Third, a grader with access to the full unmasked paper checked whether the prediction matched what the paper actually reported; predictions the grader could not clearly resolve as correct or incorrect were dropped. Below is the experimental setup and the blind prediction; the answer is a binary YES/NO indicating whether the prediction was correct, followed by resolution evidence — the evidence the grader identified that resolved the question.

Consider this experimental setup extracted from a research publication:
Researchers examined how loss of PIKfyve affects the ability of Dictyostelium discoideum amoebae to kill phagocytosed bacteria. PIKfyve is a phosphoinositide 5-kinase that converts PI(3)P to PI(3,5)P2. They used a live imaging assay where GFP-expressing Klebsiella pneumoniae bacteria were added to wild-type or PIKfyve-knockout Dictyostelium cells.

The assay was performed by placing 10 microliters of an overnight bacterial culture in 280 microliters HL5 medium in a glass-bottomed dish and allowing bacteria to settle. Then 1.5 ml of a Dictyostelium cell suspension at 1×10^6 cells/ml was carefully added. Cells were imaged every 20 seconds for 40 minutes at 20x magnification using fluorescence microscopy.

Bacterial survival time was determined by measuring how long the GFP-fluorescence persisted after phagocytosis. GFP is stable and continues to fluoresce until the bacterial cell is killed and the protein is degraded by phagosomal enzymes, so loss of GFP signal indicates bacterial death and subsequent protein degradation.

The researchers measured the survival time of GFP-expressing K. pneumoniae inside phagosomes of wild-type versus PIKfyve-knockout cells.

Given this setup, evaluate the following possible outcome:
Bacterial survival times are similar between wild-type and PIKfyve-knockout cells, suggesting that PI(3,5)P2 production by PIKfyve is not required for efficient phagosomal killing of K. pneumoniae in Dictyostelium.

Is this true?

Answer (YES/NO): NO